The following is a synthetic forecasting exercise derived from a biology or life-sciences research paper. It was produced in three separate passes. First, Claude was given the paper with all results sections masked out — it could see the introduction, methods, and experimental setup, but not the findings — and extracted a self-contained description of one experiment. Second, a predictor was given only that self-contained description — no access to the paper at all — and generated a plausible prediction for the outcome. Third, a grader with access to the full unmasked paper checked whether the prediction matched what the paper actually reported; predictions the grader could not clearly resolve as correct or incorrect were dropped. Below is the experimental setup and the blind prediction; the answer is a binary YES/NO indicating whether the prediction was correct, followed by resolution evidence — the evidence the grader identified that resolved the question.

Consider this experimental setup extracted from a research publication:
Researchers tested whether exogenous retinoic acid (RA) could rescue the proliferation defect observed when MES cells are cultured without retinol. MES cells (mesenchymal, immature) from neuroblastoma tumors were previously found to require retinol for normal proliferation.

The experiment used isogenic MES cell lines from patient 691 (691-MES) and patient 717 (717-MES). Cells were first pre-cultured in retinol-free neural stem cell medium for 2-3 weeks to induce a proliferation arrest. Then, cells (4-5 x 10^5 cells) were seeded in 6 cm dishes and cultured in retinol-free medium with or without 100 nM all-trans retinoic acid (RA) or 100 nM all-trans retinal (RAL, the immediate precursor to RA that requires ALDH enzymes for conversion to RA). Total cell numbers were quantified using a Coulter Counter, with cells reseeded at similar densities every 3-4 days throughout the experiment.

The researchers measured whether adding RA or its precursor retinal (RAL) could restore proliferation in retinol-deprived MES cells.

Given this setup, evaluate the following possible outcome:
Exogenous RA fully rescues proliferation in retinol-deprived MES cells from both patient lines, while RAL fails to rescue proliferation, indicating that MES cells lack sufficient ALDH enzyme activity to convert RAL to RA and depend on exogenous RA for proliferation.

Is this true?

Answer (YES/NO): NO